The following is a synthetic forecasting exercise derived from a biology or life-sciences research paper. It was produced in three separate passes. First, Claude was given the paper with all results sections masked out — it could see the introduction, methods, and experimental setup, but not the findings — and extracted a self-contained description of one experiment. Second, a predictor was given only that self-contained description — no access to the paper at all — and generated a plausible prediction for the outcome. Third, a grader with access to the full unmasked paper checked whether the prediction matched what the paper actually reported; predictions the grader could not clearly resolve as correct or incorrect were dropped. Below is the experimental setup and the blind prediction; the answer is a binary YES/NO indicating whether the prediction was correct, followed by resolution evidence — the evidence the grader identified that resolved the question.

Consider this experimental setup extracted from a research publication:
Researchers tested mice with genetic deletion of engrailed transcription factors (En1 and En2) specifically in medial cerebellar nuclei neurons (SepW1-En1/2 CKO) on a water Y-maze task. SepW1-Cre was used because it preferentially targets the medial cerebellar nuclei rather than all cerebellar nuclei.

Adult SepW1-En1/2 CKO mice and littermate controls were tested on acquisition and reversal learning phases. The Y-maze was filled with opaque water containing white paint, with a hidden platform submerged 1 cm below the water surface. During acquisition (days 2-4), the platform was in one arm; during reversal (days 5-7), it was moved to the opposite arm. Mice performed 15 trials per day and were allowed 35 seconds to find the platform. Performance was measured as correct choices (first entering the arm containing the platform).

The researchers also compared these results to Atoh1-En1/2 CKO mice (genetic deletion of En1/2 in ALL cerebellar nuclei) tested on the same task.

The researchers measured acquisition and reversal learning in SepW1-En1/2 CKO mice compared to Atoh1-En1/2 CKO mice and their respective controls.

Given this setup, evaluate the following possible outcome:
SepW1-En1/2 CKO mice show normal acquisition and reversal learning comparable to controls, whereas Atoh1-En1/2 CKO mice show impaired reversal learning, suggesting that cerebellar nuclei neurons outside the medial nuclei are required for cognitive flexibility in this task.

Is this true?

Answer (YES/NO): NO